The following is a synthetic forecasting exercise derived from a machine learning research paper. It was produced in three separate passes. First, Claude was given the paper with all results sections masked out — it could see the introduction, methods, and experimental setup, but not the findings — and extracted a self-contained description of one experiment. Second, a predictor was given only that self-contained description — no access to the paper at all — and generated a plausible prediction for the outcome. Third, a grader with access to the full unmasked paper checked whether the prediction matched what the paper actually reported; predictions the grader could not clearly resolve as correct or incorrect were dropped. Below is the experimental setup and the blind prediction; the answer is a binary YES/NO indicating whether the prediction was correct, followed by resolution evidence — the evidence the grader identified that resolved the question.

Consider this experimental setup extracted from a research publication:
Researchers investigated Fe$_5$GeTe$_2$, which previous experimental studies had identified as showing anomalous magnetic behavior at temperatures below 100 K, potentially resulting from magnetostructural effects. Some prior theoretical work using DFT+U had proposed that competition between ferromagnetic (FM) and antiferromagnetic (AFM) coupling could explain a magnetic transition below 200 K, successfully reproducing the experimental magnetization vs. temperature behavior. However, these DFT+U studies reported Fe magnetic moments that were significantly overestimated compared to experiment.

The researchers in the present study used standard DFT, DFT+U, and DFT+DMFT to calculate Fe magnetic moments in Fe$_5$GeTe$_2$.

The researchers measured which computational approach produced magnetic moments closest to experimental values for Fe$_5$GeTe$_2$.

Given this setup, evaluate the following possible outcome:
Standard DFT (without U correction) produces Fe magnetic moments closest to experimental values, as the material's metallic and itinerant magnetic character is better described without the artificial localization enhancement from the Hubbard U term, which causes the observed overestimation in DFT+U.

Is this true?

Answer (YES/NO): NO